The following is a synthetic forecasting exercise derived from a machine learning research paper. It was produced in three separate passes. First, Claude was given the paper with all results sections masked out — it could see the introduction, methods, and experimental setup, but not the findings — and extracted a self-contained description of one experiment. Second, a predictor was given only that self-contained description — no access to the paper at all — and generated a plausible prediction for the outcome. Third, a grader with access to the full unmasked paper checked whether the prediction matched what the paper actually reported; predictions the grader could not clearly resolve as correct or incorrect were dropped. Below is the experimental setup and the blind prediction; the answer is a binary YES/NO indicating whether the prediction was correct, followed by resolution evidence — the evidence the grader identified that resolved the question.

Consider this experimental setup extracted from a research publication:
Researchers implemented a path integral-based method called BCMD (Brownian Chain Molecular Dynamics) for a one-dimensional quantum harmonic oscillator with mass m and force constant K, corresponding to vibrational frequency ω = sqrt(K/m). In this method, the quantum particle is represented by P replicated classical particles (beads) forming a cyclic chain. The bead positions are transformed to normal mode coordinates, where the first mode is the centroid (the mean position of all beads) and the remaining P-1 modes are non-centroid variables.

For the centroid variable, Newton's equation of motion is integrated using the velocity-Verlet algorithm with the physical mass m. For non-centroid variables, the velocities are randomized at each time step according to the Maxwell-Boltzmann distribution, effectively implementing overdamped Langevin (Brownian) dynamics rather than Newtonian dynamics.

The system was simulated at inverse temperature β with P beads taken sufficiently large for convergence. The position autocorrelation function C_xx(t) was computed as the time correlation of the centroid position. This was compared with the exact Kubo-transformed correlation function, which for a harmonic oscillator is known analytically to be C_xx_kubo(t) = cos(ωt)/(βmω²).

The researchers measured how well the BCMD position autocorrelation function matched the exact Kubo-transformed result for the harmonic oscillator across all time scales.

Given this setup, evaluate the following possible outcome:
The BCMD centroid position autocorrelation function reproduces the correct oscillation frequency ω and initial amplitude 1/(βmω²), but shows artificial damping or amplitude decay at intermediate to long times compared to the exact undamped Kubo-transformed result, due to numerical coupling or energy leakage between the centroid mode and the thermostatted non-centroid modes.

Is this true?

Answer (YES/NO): NO